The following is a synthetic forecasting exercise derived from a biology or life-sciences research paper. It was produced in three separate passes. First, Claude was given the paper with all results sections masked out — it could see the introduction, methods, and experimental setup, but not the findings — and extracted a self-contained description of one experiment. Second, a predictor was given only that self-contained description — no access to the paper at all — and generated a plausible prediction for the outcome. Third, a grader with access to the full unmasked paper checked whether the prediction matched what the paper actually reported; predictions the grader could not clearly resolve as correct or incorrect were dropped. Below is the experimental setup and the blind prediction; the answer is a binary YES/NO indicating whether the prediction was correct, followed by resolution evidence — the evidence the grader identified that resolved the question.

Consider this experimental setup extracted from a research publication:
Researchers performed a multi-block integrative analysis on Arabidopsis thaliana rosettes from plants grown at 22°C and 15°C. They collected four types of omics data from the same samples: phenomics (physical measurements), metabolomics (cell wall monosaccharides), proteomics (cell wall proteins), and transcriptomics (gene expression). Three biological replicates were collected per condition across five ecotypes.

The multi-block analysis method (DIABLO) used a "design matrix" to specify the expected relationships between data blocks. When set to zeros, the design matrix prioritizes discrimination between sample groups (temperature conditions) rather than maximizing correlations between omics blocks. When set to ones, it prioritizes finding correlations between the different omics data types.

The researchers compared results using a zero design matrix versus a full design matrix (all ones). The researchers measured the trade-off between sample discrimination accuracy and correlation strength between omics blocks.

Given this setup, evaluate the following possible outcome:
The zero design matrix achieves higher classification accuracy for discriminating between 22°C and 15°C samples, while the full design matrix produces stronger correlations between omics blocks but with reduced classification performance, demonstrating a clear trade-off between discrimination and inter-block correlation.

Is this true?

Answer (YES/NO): YES